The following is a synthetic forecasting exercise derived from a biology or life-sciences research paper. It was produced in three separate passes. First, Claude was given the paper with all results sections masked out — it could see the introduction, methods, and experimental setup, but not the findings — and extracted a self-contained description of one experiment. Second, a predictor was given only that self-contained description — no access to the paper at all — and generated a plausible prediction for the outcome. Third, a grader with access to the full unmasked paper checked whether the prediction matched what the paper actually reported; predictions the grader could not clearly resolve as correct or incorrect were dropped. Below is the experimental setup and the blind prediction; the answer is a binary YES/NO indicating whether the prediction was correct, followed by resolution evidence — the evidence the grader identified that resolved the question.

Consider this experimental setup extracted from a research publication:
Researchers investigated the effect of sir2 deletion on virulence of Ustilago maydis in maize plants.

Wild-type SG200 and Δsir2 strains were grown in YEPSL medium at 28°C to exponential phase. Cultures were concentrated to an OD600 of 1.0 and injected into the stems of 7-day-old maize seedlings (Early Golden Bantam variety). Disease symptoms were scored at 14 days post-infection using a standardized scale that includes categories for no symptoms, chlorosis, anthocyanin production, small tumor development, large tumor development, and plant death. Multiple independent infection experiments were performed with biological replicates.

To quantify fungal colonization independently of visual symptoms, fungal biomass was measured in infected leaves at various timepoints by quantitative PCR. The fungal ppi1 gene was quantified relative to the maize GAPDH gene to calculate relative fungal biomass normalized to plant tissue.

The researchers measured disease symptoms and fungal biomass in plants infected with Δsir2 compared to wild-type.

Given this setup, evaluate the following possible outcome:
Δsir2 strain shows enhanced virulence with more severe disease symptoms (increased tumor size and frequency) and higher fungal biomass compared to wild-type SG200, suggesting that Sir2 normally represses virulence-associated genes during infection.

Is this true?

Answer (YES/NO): NO